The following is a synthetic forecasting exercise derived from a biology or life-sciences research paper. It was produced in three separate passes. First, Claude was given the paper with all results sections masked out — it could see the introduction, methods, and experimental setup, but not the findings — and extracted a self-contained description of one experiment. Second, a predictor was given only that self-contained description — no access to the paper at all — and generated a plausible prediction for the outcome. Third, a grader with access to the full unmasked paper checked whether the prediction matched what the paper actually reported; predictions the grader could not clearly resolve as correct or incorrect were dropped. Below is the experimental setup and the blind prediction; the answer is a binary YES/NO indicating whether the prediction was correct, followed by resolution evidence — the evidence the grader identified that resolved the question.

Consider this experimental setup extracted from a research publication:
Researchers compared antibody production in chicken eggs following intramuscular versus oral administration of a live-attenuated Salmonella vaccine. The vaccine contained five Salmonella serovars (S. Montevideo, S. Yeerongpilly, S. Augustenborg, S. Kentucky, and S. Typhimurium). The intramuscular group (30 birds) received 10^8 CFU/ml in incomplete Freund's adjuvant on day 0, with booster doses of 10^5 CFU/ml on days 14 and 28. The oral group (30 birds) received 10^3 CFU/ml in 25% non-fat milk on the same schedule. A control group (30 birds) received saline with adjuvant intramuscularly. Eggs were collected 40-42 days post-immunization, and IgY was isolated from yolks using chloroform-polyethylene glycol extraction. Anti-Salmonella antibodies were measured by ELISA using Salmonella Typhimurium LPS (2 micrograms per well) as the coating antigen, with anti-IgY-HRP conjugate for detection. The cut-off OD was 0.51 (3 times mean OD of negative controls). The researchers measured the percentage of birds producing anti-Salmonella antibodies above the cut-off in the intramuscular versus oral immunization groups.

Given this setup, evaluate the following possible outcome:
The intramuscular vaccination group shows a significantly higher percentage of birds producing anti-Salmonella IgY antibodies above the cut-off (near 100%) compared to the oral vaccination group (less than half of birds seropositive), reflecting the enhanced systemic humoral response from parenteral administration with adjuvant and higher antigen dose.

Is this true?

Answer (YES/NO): NO